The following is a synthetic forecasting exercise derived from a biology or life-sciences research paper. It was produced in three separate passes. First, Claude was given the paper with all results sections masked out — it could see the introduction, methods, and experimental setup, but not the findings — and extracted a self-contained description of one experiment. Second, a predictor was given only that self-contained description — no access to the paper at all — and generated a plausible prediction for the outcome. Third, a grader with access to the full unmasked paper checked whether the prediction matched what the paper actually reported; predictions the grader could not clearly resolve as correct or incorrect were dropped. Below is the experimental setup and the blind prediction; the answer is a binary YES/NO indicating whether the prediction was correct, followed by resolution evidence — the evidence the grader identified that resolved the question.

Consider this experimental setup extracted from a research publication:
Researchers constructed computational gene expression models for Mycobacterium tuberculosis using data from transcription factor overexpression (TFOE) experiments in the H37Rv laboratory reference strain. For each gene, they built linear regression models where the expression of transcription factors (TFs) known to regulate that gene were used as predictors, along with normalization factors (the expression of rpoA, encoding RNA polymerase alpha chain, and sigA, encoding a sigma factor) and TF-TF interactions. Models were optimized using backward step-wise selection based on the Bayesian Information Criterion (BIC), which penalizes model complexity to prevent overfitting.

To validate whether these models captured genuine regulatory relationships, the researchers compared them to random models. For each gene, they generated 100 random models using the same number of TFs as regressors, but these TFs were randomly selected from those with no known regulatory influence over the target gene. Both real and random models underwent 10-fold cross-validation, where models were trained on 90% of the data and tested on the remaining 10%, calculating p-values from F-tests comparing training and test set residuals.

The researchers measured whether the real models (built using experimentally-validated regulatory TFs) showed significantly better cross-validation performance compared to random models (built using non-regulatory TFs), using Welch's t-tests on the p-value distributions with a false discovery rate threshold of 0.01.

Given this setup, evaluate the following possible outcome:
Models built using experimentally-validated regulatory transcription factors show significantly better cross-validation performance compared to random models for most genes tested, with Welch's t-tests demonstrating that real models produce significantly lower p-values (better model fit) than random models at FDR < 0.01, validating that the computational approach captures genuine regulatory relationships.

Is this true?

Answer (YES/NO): NO